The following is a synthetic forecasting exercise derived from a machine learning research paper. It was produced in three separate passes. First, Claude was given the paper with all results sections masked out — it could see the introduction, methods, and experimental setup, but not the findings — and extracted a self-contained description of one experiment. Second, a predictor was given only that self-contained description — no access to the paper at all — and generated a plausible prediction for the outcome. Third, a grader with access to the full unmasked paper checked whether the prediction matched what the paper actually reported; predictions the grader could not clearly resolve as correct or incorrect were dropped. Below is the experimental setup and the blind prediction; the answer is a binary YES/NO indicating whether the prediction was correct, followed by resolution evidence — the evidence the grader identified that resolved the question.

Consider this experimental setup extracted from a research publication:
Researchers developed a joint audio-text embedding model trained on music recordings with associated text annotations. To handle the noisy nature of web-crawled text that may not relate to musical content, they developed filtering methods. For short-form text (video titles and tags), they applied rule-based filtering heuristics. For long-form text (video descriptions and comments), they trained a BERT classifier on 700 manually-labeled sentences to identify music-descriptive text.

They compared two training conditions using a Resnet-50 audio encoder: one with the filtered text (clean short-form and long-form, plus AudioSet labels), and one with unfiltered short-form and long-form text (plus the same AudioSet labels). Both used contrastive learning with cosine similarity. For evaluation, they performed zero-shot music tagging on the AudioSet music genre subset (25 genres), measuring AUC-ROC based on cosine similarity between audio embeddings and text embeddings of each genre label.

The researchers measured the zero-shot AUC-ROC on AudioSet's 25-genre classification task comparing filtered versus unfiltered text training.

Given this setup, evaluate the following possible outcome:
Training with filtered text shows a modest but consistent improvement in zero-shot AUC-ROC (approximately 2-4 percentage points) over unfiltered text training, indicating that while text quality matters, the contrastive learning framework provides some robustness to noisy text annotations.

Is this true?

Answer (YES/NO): NO